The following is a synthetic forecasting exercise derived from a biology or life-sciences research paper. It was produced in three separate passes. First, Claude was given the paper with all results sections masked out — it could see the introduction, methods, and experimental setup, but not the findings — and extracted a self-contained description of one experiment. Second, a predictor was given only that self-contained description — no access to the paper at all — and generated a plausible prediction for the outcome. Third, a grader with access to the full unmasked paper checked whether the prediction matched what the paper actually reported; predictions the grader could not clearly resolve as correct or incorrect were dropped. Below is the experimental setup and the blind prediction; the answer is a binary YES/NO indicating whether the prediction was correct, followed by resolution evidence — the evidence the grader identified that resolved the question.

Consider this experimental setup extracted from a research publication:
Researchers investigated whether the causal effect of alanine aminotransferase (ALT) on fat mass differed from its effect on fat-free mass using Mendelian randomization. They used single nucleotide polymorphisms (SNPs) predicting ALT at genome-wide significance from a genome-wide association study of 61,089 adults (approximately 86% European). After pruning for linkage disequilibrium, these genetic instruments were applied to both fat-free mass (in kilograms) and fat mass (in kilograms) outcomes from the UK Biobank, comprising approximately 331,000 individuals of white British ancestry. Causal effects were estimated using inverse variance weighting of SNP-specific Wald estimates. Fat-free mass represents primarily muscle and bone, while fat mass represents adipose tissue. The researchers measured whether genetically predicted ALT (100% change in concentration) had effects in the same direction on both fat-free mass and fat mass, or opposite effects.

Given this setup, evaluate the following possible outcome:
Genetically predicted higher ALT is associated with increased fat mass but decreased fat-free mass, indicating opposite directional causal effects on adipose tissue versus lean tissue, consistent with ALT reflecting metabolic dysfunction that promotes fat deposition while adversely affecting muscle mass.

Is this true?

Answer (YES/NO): NO